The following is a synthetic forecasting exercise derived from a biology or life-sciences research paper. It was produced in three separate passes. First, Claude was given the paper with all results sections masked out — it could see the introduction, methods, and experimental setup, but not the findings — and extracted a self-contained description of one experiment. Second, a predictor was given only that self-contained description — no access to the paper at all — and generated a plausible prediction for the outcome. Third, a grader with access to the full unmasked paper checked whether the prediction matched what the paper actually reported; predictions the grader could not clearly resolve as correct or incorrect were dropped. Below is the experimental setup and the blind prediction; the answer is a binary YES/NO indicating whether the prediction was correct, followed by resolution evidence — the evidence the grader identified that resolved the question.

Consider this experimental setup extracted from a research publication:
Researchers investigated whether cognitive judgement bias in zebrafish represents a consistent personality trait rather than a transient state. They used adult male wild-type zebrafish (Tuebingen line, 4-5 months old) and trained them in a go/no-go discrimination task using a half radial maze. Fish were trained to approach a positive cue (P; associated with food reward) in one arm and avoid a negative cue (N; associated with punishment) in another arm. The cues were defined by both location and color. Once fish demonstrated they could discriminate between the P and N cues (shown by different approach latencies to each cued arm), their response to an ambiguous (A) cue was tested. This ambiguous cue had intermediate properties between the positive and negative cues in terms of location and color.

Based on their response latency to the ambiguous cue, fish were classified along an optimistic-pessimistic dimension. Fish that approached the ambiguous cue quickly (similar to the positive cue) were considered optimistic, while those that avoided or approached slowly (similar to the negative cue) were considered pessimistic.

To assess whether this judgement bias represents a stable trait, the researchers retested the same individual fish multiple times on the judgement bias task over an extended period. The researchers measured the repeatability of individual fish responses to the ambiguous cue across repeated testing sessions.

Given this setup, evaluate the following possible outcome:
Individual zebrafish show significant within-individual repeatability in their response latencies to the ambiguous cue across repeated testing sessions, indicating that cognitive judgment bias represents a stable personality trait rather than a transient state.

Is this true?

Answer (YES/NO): YES